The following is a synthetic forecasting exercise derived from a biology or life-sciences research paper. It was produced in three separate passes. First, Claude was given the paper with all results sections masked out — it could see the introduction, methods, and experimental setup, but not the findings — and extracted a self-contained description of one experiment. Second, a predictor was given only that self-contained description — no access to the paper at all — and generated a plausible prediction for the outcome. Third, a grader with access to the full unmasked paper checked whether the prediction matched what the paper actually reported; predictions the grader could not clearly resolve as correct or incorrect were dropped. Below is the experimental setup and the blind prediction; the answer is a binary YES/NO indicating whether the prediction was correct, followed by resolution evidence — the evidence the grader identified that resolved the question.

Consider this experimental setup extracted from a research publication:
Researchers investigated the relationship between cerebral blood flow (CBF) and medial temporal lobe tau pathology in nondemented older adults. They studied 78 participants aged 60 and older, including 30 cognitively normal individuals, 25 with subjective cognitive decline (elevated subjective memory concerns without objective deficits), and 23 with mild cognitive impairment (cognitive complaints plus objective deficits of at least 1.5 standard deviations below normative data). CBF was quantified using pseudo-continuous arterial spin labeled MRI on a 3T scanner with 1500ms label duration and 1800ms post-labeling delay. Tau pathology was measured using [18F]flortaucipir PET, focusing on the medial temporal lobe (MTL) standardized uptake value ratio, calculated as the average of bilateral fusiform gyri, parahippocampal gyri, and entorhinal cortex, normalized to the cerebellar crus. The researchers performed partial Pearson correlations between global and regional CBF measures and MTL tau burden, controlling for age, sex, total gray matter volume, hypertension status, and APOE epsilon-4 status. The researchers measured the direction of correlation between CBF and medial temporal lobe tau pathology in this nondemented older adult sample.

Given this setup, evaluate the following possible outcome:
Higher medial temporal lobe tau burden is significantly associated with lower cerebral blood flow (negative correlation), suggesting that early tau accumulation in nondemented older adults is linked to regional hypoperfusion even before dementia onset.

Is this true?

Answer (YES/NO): YES